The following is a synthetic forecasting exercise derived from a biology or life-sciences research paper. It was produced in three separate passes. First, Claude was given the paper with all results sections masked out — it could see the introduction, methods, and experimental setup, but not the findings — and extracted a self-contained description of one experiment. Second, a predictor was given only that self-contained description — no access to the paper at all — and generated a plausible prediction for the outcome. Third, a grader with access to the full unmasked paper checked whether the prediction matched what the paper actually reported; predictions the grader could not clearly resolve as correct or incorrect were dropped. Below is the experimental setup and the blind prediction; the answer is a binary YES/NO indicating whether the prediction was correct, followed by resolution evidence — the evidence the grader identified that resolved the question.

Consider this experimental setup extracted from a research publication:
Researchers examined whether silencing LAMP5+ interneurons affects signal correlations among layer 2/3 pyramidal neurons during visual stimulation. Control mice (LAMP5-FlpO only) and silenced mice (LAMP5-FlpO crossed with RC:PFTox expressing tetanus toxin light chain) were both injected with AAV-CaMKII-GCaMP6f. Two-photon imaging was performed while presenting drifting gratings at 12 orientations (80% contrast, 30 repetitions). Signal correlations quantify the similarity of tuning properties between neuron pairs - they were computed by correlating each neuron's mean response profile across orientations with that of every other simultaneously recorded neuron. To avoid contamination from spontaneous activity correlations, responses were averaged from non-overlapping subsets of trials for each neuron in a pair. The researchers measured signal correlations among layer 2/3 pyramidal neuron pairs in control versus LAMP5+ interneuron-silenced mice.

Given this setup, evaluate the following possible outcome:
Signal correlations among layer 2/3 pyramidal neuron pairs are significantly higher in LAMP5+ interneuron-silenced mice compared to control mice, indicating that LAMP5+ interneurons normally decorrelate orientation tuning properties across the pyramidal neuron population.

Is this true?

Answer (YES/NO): NO